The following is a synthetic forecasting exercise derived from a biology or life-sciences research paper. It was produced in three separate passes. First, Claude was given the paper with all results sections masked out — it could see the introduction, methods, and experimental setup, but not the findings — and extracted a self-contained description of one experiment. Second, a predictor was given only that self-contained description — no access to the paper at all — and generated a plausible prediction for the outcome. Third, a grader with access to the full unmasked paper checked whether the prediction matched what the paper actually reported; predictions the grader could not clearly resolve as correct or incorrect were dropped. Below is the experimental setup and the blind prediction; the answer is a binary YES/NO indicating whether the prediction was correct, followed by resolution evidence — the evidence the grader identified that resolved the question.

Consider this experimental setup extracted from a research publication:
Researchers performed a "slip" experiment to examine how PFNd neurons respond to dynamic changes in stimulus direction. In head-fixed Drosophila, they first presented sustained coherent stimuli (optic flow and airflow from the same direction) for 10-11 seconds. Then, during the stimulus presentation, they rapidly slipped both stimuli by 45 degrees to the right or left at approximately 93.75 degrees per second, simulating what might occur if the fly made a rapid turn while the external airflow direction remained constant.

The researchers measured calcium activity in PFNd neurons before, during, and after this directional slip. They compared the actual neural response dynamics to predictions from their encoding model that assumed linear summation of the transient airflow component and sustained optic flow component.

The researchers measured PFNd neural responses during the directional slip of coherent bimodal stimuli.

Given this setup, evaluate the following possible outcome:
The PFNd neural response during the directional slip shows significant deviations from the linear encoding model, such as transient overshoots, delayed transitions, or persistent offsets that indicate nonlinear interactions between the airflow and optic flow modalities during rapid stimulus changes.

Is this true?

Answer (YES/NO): NO